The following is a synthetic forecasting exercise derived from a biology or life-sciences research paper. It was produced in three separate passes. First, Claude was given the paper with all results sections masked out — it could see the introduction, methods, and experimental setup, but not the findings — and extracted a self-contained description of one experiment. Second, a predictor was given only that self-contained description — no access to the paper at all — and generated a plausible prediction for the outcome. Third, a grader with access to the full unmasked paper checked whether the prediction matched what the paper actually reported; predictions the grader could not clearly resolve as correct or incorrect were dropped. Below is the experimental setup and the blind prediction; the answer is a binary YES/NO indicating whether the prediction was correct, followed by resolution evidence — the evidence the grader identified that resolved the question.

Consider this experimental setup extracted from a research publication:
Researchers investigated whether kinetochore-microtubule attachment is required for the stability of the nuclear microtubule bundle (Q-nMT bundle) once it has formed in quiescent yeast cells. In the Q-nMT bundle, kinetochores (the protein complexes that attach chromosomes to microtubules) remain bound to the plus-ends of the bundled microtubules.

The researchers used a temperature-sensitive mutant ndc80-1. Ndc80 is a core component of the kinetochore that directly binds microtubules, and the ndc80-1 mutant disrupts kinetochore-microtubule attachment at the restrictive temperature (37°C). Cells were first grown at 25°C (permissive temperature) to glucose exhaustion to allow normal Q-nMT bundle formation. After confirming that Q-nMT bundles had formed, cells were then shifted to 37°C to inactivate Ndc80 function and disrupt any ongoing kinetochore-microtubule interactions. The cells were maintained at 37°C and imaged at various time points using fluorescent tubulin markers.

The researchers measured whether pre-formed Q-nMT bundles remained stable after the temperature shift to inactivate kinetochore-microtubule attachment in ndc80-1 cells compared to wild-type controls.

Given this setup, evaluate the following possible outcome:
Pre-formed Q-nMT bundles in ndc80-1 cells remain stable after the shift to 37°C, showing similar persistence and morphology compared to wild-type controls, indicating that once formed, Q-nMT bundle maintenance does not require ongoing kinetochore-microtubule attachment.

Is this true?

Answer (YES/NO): YES